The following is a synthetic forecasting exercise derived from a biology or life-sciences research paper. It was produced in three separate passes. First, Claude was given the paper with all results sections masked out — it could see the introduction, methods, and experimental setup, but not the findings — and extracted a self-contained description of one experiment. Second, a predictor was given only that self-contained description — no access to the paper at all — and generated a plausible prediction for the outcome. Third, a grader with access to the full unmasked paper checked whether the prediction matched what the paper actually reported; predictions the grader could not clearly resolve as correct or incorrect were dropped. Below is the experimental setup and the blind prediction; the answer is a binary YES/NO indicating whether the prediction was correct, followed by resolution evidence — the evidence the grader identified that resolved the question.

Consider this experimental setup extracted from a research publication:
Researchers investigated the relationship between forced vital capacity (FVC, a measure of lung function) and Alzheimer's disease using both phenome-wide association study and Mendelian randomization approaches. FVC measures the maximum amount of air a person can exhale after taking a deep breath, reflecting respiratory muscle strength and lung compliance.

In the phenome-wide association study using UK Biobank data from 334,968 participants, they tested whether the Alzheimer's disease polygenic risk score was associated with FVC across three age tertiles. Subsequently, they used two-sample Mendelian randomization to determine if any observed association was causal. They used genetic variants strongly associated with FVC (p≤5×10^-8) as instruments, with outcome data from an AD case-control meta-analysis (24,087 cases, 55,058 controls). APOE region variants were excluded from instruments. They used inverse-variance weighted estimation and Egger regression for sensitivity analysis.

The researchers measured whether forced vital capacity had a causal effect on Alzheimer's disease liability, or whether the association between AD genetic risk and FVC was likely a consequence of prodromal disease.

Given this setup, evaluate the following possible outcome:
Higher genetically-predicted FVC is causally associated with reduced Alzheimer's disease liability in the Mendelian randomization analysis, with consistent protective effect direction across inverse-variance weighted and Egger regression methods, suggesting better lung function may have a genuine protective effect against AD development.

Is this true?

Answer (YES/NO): YES